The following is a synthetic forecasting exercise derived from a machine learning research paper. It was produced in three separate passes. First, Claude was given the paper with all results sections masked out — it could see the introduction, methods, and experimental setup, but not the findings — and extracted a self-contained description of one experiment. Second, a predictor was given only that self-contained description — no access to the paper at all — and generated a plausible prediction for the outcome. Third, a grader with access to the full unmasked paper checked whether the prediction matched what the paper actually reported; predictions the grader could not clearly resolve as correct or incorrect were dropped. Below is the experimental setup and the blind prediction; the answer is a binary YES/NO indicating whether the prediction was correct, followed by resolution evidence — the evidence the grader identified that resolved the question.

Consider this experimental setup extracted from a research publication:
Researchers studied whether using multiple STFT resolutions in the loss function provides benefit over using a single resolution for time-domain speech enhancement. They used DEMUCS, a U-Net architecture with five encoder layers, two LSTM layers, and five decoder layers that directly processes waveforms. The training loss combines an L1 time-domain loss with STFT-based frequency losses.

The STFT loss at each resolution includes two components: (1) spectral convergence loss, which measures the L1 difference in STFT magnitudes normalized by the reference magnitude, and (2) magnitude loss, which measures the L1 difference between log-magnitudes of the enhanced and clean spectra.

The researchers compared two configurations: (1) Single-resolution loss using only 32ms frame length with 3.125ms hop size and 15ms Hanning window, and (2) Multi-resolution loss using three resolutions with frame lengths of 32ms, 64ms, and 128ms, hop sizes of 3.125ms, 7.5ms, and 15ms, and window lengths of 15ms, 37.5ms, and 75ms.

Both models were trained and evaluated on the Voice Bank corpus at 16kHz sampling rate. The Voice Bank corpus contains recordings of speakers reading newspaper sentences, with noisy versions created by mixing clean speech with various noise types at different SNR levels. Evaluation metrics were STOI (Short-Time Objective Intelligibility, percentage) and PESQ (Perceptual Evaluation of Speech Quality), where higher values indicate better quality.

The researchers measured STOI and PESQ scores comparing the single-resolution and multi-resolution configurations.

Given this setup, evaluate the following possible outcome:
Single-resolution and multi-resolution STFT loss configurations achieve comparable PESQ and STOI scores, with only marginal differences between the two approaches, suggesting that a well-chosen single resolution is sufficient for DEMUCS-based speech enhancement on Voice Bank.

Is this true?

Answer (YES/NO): YES